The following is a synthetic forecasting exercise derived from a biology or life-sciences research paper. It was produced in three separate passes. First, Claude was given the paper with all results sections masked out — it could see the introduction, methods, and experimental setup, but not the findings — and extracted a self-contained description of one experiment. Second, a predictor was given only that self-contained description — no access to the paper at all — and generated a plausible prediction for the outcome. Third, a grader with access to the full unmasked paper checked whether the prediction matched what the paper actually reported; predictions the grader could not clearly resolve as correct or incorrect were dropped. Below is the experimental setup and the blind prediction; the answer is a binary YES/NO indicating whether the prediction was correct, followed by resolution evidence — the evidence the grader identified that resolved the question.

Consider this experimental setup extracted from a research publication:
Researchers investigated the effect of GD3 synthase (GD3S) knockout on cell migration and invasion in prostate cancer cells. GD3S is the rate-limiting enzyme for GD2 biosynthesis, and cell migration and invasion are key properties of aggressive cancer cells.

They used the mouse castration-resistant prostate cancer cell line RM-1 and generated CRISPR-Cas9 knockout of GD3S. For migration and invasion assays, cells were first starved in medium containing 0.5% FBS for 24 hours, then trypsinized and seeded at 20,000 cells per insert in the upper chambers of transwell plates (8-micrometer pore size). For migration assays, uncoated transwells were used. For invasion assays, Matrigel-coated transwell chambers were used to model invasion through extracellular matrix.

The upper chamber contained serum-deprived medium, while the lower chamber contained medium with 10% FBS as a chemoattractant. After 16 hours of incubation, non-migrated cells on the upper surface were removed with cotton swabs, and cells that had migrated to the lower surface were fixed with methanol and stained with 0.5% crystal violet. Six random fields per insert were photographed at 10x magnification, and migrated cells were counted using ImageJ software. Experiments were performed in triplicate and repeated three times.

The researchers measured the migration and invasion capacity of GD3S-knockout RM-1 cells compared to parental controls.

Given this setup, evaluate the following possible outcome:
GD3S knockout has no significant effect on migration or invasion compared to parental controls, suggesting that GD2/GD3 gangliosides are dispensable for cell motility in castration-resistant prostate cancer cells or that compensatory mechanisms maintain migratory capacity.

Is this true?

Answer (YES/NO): NO